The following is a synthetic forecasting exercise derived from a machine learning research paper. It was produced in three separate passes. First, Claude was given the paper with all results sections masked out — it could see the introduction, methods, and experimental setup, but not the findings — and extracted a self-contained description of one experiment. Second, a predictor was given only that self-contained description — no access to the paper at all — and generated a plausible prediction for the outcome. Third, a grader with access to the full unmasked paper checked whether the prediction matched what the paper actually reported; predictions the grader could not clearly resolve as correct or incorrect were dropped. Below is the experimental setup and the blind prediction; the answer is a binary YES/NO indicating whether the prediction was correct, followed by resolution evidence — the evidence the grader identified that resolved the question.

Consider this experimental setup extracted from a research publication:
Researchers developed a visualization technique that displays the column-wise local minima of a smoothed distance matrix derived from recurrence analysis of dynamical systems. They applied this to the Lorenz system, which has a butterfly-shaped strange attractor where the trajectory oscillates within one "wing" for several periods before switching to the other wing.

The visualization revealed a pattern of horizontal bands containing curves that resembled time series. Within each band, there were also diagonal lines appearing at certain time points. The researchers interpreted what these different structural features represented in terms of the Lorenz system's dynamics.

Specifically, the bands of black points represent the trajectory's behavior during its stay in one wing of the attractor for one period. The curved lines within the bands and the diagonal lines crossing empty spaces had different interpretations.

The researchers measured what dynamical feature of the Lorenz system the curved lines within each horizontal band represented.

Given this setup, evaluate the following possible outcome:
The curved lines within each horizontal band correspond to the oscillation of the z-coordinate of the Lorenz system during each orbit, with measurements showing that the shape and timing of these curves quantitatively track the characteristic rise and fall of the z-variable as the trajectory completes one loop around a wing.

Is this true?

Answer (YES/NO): YES